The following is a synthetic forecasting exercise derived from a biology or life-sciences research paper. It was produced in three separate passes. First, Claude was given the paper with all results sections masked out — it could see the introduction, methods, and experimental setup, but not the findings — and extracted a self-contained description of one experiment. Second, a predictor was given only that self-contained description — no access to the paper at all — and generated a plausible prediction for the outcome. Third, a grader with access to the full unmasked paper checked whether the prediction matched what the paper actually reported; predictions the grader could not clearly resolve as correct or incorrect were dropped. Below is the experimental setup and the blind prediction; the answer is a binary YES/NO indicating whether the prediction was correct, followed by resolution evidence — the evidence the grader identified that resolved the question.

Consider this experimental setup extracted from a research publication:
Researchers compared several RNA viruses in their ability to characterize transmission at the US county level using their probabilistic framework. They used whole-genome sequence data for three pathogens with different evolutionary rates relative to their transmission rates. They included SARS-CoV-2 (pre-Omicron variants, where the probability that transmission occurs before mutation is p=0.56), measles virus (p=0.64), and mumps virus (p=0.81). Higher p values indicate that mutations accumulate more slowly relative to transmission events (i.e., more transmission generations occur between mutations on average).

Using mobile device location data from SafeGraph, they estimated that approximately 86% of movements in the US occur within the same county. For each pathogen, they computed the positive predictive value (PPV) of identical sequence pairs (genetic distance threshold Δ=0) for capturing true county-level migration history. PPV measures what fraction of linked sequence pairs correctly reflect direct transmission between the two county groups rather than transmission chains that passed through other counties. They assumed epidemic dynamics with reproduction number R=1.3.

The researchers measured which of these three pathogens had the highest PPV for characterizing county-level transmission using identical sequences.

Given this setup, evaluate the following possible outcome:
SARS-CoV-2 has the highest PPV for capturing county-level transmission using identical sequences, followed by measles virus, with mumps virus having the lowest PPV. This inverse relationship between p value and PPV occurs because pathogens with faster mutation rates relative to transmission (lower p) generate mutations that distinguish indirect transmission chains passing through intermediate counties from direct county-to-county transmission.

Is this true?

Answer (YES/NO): YES